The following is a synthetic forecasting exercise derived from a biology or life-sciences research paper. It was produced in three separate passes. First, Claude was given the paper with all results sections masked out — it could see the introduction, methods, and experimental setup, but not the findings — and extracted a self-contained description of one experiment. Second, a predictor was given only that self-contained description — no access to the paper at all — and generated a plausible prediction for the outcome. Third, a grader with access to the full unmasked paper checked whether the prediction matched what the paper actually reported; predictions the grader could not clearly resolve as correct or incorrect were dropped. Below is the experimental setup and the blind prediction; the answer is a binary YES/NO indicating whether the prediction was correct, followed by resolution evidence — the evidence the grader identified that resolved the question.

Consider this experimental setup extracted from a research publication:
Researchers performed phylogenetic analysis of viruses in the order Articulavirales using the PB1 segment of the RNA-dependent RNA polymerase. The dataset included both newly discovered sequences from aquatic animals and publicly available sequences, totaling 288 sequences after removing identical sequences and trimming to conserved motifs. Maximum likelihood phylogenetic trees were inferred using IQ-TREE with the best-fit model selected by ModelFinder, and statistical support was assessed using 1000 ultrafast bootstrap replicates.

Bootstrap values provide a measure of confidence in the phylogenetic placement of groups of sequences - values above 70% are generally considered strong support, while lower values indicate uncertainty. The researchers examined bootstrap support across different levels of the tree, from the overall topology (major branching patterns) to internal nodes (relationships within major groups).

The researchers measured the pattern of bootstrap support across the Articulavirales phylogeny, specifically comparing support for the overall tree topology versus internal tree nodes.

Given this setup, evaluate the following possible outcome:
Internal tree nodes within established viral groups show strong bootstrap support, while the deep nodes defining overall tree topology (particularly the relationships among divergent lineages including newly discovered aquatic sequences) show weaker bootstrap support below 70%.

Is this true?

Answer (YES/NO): NO